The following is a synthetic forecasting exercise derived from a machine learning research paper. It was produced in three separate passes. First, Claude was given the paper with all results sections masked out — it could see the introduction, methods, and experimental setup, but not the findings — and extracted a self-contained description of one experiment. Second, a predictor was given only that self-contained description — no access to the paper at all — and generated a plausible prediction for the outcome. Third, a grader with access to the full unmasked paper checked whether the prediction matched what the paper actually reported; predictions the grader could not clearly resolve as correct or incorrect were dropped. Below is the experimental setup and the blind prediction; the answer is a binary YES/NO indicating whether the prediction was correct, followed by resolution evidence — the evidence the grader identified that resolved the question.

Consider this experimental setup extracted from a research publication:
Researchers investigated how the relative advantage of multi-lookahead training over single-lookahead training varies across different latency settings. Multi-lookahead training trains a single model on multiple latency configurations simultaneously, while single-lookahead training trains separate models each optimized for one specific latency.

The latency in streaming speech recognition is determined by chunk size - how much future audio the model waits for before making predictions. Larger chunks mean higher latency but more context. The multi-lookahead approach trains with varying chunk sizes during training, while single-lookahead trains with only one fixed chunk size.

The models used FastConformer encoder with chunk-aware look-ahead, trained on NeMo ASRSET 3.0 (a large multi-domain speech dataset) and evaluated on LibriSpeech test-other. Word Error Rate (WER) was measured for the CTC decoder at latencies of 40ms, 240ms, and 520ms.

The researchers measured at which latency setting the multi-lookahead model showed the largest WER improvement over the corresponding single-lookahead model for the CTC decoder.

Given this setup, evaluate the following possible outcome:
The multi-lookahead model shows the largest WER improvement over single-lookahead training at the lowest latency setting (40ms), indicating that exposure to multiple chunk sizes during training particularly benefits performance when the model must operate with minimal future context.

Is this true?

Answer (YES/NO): NO